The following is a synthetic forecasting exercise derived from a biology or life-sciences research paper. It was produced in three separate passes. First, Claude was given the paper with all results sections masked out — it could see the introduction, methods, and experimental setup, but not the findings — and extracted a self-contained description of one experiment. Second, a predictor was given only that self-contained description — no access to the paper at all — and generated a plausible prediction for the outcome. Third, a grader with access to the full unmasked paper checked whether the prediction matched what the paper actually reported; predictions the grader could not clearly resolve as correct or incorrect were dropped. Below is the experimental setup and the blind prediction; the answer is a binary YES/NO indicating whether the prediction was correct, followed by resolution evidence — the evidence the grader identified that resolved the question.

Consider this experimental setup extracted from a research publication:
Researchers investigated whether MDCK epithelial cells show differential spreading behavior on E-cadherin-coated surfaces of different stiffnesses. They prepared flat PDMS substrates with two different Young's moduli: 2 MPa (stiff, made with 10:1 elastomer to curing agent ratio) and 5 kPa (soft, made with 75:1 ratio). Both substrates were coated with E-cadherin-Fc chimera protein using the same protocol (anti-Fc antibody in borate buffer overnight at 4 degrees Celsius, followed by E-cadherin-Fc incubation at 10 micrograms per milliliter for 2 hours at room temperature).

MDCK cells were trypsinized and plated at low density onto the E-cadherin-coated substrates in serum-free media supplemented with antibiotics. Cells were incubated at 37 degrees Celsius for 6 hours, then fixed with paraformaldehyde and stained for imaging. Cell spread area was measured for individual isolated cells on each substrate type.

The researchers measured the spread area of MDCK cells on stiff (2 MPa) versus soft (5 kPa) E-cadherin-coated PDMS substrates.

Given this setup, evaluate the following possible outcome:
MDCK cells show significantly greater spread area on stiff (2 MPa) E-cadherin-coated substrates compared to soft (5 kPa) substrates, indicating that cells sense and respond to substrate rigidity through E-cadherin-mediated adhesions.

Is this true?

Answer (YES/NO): YES